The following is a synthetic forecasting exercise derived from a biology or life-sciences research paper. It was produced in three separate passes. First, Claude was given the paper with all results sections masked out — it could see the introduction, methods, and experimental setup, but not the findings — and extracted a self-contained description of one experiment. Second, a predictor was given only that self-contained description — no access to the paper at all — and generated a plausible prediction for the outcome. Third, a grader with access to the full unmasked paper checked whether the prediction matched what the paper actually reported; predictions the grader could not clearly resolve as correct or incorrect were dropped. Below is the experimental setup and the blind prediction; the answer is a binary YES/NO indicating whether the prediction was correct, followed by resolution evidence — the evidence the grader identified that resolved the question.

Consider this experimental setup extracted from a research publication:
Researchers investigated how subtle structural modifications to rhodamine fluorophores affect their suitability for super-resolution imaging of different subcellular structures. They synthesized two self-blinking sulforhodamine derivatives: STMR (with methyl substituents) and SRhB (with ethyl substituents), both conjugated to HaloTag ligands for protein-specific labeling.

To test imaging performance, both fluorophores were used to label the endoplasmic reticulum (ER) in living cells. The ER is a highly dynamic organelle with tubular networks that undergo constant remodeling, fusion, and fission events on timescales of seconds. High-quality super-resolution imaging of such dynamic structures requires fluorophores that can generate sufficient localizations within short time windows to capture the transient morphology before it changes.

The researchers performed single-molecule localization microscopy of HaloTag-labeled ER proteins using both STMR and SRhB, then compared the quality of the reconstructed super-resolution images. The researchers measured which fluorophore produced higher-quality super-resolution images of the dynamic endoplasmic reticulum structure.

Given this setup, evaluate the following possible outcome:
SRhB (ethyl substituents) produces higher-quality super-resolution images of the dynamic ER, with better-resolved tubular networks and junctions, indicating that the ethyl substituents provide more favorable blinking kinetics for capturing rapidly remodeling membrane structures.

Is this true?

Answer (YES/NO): NO